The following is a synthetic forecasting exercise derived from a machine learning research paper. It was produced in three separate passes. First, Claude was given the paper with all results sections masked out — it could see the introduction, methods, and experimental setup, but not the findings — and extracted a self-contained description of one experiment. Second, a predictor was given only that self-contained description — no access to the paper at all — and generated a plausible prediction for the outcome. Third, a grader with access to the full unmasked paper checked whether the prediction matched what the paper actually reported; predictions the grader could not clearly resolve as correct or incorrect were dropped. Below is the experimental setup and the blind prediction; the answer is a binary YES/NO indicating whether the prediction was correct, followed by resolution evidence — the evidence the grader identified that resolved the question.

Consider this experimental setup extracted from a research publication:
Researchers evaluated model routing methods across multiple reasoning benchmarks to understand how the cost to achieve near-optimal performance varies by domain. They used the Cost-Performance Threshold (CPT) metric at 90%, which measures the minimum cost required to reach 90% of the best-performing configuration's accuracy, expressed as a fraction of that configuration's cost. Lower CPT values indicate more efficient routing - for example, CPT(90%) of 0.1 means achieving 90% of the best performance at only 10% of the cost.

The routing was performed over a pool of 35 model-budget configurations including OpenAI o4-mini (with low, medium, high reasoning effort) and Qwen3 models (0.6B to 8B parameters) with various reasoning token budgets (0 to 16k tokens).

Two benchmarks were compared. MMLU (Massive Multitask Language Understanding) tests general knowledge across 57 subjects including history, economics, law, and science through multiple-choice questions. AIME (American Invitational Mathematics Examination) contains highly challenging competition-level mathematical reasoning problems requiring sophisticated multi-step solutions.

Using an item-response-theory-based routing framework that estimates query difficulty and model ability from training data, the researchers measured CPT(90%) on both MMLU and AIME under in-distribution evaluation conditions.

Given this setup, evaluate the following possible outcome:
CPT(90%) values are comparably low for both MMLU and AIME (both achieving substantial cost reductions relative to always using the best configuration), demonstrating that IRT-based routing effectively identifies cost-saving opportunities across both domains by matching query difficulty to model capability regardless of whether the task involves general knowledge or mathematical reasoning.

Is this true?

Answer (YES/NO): NO